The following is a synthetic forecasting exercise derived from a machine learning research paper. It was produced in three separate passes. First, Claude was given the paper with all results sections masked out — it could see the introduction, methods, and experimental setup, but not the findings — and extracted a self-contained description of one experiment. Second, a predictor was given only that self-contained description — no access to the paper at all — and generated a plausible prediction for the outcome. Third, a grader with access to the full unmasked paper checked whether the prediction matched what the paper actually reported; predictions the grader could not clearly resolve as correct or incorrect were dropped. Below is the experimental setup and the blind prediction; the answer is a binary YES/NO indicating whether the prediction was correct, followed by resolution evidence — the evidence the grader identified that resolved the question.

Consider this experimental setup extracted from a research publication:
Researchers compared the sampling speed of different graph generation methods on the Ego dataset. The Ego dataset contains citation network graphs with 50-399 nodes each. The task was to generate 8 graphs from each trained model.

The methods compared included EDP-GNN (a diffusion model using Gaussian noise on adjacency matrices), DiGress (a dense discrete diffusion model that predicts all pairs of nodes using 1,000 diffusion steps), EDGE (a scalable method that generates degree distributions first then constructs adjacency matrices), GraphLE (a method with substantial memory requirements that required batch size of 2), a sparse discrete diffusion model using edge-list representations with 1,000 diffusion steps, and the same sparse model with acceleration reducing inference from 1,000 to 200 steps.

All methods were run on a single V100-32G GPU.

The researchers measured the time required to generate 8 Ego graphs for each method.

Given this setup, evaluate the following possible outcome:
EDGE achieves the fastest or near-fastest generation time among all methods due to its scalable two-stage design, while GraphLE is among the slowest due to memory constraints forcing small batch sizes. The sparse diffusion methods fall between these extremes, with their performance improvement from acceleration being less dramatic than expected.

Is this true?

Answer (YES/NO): NO